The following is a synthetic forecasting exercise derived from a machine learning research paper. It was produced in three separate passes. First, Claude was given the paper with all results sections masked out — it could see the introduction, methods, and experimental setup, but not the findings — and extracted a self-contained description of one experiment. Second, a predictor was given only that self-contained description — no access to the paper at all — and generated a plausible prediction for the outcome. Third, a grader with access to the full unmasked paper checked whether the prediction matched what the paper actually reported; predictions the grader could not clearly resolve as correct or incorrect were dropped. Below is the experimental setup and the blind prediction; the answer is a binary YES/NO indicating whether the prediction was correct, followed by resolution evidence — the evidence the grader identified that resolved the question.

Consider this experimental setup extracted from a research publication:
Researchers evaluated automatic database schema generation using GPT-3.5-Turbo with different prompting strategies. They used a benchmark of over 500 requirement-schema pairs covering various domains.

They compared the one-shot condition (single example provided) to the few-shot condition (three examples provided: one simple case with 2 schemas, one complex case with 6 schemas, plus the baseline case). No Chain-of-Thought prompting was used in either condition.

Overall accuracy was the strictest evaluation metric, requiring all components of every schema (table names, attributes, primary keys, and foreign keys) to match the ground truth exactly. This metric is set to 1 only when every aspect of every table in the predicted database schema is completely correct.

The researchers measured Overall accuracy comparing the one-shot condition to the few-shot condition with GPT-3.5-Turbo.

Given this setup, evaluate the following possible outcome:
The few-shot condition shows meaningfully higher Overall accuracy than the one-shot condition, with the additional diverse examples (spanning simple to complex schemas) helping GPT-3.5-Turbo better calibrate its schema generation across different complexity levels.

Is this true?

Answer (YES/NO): NO